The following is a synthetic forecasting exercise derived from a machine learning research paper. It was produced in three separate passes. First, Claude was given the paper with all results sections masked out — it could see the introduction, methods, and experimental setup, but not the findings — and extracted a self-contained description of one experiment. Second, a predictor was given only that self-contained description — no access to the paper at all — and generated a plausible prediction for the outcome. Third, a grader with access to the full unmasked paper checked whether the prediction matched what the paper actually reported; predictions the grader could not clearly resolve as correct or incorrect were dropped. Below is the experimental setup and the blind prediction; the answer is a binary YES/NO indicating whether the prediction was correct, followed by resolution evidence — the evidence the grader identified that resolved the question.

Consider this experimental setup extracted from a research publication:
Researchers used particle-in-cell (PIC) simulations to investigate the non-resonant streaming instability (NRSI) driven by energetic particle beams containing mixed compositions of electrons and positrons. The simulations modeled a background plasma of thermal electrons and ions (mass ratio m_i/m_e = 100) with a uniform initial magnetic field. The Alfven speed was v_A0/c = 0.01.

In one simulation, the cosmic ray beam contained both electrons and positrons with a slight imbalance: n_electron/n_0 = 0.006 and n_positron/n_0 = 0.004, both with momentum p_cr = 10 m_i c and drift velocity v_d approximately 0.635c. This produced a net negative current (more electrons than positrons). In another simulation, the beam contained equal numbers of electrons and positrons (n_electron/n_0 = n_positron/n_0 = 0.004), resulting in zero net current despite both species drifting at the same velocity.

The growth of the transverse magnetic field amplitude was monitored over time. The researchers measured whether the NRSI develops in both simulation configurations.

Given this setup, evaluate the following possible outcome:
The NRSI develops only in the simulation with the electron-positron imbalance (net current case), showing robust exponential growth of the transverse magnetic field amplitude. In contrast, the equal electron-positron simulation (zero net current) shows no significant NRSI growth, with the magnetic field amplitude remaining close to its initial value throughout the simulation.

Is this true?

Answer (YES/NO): NO